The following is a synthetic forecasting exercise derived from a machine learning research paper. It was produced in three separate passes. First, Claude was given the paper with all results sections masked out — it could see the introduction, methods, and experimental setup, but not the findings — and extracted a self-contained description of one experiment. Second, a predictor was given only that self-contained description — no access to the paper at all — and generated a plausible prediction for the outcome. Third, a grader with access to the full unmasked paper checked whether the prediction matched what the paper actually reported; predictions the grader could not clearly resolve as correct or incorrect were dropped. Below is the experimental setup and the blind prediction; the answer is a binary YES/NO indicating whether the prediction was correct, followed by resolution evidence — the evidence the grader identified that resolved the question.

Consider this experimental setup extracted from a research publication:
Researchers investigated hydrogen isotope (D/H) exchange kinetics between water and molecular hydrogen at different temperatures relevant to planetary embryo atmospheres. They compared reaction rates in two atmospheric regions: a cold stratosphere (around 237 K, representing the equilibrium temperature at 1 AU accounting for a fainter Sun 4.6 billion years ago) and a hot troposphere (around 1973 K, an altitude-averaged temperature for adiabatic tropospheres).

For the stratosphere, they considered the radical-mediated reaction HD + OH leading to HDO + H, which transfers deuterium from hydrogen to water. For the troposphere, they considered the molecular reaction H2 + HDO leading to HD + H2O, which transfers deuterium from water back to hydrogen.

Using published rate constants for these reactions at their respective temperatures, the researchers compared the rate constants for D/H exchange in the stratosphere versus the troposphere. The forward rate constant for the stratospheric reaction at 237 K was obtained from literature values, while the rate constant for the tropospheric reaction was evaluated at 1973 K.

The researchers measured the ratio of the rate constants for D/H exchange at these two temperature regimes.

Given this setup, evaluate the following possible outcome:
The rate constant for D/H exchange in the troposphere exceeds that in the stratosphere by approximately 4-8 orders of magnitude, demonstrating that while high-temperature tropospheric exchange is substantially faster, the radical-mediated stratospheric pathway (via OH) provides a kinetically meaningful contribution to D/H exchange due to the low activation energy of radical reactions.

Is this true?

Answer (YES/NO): NO